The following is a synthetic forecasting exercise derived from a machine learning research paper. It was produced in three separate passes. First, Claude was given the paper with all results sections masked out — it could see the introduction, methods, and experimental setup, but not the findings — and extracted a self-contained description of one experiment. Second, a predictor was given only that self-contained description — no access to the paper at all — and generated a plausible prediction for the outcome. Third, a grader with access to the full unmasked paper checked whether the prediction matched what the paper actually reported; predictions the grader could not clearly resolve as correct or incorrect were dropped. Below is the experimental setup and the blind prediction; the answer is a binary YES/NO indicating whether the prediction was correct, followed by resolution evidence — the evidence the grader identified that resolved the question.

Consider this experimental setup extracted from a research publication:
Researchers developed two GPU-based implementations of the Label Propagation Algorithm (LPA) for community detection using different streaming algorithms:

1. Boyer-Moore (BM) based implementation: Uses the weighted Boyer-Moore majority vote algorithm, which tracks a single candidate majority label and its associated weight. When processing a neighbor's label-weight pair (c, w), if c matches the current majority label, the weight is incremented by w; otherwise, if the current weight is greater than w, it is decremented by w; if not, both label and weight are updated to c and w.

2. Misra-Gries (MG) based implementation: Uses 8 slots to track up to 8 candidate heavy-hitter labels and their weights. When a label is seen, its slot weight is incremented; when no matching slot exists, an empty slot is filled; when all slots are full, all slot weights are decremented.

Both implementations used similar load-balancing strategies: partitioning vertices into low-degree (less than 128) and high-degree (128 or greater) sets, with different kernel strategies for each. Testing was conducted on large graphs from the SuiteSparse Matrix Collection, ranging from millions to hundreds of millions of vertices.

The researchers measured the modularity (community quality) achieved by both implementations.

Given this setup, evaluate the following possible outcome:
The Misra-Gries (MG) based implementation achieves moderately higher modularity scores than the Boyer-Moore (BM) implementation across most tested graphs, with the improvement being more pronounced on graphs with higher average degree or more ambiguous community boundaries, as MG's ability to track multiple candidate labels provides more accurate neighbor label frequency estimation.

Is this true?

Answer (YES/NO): NO